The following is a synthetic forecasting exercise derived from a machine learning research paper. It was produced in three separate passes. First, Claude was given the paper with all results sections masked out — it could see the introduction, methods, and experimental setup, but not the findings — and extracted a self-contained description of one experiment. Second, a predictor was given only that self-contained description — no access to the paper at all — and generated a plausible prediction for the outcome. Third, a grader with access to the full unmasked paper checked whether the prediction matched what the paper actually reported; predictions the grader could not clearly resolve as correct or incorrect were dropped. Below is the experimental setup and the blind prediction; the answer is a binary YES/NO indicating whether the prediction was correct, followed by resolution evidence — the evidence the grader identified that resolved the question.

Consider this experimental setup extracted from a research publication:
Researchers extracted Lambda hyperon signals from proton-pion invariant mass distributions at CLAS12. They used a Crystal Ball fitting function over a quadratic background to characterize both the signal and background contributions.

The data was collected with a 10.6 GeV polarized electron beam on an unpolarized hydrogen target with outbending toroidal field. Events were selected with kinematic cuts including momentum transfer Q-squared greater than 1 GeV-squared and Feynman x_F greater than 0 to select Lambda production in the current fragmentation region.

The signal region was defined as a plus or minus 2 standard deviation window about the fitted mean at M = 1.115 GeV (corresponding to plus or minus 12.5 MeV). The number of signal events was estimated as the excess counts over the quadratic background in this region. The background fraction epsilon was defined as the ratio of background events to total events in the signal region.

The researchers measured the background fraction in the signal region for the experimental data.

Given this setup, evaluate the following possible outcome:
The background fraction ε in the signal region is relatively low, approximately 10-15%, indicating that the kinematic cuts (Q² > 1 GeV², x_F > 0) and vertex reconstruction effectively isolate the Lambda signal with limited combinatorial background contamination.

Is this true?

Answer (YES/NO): NO